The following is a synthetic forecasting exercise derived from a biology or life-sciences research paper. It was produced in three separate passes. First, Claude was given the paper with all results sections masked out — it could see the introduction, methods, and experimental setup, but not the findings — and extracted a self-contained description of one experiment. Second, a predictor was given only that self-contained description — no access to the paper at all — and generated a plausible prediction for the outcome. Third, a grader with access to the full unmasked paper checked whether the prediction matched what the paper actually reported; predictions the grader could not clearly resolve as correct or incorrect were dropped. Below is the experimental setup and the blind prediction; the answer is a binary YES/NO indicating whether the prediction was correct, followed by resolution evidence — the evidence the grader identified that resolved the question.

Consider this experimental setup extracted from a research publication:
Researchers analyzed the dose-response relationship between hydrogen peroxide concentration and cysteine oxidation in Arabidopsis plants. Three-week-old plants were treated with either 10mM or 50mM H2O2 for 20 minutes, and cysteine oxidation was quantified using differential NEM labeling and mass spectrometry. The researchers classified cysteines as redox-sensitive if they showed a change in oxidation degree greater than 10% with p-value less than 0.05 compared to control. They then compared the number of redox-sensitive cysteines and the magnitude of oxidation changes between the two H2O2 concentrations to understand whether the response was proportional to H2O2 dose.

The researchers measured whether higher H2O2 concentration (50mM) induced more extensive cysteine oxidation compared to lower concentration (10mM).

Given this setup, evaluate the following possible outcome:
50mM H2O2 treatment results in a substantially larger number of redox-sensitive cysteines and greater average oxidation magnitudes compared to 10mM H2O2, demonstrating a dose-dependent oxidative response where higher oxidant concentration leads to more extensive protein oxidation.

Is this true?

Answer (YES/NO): NO